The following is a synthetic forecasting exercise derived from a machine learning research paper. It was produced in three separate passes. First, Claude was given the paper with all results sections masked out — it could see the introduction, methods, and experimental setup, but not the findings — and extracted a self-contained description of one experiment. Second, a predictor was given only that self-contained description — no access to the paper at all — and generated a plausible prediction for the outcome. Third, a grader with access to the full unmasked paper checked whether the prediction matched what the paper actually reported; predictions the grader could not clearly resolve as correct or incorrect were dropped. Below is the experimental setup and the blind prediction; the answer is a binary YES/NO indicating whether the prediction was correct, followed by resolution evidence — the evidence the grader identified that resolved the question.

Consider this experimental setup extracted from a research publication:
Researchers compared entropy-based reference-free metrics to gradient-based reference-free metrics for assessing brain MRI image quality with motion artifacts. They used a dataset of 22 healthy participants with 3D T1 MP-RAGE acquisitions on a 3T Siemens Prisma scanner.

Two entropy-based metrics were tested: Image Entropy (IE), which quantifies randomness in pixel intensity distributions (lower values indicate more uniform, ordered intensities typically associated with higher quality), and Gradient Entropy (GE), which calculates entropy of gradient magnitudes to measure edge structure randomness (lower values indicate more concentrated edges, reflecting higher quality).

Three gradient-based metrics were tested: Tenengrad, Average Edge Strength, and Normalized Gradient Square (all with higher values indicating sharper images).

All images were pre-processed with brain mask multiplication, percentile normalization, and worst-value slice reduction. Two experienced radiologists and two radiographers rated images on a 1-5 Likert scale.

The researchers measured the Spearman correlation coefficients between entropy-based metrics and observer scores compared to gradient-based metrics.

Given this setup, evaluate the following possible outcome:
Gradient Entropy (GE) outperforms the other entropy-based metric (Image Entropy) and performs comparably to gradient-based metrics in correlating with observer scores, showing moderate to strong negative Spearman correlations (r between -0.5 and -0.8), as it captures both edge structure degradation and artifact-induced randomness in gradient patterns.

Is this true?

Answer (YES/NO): NO